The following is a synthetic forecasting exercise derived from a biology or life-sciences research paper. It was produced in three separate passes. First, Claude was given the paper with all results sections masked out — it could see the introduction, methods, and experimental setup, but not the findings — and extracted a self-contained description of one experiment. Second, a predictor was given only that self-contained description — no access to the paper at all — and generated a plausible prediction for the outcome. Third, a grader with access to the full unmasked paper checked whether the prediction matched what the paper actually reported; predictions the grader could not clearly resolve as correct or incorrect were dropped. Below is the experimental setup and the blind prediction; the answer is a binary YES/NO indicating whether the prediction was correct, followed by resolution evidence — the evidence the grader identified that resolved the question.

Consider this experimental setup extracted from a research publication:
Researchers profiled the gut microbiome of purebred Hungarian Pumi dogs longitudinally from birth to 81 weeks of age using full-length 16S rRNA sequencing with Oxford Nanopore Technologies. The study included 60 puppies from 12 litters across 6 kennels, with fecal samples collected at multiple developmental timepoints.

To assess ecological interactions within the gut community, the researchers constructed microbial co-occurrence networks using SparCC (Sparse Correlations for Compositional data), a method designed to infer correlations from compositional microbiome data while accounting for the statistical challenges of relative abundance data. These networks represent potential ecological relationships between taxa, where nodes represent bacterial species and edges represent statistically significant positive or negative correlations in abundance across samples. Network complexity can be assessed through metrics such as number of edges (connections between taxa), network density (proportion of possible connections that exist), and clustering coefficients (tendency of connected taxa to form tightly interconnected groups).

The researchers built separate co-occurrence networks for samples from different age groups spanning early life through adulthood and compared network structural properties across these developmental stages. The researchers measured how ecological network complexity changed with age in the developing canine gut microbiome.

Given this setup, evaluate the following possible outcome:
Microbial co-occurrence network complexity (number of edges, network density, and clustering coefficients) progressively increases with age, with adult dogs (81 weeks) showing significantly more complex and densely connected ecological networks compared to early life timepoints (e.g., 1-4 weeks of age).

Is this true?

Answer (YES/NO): YES